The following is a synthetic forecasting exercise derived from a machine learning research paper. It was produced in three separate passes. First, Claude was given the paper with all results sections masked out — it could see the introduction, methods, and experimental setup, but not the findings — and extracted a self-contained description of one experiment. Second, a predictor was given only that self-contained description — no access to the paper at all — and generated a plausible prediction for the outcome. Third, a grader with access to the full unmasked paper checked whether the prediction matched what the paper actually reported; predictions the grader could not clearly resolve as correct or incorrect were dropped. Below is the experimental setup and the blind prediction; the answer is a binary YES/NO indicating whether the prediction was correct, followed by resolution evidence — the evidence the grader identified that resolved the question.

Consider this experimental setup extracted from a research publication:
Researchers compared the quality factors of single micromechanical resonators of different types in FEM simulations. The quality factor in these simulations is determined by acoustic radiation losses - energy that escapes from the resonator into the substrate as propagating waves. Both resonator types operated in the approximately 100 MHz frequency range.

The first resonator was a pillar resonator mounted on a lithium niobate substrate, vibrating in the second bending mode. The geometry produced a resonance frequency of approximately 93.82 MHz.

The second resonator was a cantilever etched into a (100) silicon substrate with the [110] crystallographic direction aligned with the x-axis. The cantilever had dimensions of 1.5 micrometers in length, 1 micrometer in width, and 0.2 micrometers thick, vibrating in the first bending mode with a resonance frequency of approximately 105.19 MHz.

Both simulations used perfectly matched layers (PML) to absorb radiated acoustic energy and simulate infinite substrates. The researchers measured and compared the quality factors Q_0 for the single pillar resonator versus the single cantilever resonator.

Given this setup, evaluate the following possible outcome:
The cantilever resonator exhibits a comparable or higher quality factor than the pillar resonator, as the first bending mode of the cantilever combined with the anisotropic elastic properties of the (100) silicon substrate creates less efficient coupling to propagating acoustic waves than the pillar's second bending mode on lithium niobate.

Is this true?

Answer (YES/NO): YES